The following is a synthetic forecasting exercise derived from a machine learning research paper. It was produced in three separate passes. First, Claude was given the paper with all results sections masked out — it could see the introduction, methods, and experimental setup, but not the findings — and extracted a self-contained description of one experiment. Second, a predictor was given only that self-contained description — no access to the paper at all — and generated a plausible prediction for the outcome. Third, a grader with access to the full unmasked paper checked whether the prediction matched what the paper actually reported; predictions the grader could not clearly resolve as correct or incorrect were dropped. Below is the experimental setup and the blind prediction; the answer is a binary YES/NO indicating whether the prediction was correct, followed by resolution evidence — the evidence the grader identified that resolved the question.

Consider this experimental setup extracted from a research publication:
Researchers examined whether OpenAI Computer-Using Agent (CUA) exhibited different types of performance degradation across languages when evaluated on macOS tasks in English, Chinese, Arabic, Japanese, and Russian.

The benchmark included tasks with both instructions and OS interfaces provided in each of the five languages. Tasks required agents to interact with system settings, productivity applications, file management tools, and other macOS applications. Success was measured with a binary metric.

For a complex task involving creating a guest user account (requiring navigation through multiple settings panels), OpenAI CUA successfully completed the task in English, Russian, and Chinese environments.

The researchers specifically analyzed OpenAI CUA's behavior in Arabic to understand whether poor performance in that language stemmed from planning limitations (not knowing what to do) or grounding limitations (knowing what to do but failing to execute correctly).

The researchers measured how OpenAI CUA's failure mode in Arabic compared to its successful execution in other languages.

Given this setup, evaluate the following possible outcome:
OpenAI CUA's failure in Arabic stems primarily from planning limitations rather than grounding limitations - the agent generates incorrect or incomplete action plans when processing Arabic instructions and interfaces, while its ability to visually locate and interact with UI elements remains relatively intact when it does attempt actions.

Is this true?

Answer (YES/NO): NO